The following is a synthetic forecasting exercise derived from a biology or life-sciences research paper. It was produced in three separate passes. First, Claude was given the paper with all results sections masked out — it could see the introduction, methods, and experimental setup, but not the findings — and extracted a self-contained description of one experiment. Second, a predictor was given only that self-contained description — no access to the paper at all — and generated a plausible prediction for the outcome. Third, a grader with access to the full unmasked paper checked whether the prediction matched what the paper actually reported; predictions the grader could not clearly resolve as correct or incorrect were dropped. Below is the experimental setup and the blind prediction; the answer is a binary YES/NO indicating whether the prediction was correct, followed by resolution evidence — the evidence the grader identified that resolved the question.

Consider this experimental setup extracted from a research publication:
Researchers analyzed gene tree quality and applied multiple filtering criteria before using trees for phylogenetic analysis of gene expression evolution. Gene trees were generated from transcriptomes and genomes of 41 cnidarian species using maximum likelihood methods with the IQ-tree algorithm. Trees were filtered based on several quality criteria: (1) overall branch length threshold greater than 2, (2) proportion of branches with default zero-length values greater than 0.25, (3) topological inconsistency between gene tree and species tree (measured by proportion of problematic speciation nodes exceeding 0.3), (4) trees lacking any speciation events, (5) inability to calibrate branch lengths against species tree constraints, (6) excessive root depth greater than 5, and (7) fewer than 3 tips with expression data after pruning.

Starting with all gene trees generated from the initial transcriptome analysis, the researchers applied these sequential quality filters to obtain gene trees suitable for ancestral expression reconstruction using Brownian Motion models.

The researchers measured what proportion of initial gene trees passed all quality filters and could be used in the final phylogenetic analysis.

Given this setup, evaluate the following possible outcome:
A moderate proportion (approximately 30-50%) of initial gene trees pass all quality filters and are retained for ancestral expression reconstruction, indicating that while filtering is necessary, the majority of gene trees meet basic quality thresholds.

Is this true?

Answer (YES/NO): NO